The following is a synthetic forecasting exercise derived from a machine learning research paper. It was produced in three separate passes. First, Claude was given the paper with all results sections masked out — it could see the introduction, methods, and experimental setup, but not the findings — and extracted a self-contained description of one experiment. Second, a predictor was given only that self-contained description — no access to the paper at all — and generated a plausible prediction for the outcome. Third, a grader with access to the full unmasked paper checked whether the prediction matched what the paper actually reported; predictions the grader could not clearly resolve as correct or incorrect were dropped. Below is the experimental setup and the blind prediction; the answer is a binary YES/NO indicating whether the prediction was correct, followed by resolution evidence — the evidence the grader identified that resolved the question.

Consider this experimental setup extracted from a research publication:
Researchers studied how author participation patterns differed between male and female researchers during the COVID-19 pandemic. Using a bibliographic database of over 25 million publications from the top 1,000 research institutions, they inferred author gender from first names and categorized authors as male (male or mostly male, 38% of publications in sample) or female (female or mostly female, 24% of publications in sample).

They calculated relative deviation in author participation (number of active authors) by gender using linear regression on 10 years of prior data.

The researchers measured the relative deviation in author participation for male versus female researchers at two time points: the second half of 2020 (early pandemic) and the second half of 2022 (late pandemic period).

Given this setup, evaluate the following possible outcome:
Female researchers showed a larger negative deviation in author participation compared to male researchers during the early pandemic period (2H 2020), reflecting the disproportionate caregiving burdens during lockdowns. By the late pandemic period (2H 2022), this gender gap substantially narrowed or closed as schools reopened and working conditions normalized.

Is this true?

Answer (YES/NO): NO